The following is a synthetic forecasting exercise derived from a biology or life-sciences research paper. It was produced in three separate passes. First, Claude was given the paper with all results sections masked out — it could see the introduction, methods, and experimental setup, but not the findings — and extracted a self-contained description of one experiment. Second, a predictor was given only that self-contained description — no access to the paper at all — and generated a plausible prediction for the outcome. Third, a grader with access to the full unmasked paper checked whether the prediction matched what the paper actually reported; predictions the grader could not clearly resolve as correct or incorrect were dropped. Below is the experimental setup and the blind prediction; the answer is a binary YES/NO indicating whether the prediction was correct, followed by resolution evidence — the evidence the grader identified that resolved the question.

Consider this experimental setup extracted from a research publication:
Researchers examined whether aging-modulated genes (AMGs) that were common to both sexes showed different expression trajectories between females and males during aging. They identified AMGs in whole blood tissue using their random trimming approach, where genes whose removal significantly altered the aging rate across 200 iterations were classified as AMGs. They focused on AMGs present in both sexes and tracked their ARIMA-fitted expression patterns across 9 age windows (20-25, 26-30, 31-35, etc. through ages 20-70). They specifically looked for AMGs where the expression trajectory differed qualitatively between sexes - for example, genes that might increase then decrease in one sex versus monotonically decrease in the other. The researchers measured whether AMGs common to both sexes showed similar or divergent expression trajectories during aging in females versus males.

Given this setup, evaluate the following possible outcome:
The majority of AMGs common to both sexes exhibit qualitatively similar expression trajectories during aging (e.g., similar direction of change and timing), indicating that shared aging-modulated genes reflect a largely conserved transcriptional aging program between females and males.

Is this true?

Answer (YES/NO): NO